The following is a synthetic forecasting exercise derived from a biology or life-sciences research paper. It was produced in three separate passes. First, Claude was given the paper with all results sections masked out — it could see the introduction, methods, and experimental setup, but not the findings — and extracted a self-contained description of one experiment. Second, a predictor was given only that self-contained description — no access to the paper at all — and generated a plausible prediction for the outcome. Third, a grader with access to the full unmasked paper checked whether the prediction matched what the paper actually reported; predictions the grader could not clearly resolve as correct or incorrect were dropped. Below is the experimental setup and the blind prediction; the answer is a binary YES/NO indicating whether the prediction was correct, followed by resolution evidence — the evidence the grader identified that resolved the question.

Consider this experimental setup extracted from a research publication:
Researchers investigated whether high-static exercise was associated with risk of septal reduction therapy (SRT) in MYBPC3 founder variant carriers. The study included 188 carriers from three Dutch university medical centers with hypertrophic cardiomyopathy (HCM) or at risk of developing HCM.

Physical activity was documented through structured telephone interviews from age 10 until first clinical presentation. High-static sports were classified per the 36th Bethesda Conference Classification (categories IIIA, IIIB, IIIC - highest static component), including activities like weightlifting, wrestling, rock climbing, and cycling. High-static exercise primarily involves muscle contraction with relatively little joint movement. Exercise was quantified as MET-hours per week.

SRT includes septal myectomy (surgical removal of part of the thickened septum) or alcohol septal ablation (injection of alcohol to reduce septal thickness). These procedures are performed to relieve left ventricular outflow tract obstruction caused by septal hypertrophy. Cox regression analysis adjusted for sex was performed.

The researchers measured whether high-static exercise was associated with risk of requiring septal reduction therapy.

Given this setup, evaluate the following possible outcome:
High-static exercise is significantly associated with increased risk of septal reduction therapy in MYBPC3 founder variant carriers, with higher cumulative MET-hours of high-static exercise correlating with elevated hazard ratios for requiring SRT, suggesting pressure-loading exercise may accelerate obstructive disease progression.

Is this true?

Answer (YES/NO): NO